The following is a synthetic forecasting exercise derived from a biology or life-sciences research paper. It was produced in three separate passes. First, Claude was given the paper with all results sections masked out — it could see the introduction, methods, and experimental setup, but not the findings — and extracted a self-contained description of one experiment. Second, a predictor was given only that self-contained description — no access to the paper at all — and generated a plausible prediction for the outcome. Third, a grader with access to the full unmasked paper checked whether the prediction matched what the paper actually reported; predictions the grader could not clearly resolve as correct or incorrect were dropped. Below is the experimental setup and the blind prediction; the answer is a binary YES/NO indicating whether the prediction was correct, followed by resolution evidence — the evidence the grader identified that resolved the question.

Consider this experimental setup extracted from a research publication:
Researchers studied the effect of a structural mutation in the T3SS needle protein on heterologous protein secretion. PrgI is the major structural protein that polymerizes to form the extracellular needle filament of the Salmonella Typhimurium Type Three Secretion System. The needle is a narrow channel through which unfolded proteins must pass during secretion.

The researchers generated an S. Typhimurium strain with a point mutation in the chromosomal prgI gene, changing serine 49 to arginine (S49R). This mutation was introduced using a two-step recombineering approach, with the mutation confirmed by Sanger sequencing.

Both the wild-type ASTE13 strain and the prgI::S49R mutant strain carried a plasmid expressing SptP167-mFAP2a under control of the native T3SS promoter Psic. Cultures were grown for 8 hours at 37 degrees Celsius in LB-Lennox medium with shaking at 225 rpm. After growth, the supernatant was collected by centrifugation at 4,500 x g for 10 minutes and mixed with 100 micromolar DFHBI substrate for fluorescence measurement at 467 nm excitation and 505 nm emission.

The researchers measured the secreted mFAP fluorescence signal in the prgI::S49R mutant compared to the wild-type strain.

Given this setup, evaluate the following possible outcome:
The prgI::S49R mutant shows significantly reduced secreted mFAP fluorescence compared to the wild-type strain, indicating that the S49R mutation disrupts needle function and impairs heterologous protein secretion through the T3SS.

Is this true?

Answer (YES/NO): NO